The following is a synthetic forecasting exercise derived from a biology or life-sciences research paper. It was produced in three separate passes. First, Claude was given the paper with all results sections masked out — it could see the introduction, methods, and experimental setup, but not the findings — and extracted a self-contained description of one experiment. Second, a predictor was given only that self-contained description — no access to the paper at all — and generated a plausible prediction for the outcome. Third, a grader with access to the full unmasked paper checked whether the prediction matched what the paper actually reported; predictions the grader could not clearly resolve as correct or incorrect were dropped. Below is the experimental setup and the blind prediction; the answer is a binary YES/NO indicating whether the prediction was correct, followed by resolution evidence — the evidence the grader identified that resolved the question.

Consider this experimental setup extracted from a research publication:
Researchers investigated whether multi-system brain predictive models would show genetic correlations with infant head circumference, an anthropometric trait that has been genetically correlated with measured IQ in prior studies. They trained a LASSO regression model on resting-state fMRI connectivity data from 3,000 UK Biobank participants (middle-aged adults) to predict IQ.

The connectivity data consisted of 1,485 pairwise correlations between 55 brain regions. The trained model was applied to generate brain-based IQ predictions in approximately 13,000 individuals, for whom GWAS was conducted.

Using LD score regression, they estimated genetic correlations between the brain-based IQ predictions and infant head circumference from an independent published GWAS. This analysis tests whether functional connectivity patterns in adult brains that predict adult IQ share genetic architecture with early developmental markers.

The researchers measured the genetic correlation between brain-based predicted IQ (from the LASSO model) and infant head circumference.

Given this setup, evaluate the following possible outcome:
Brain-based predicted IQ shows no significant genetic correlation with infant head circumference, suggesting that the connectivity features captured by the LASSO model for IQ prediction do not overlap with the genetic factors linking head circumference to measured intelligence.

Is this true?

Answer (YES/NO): NO